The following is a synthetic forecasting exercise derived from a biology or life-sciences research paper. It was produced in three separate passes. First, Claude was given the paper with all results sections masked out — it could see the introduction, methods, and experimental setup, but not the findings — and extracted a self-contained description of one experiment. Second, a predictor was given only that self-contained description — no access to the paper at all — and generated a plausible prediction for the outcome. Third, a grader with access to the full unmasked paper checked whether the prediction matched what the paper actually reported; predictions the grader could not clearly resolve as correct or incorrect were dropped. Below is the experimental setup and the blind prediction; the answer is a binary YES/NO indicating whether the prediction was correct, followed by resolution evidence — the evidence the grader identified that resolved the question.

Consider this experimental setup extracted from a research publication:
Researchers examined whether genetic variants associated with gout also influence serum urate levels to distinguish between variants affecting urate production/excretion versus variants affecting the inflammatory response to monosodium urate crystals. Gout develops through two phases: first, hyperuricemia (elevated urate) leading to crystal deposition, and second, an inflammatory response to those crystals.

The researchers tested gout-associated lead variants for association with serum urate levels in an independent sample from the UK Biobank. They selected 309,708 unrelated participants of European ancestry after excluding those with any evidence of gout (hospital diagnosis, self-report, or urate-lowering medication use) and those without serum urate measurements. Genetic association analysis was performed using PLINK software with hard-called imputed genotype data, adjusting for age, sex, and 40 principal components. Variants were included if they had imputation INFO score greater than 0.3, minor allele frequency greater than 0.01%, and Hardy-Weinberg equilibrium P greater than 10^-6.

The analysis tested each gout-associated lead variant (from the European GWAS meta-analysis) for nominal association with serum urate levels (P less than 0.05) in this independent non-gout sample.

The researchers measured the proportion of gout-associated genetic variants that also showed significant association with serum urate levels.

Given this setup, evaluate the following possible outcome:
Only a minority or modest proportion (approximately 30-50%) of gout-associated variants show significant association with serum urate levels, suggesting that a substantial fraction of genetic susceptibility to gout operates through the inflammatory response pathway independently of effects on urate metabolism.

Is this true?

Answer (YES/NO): NO